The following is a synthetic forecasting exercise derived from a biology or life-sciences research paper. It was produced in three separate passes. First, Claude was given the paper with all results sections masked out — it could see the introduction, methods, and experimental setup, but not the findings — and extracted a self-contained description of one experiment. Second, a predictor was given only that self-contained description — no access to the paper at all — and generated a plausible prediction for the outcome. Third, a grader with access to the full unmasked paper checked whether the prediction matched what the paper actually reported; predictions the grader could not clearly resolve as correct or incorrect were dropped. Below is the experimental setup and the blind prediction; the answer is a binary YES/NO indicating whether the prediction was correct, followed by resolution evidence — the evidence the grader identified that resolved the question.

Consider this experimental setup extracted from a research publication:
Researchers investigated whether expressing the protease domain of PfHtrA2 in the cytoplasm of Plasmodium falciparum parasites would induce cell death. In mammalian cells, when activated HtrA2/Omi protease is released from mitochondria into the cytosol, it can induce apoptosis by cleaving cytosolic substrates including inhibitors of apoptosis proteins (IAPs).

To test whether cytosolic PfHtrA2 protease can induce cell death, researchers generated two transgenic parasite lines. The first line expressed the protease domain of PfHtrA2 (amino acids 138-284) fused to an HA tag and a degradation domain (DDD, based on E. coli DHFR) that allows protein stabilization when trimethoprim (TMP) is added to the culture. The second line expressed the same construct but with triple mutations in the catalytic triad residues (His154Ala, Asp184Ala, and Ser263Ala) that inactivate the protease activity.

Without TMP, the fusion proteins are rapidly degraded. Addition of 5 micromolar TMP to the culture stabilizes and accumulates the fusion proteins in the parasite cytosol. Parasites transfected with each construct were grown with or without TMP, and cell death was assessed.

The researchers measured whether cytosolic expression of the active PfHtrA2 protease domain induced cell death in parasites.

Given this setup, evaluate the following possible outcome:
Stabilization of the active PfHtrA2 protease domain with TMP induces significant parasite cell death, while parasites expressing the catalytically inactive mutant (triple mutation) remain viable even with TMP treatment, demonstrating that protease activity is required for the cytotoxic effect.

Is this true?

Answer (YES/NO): NO